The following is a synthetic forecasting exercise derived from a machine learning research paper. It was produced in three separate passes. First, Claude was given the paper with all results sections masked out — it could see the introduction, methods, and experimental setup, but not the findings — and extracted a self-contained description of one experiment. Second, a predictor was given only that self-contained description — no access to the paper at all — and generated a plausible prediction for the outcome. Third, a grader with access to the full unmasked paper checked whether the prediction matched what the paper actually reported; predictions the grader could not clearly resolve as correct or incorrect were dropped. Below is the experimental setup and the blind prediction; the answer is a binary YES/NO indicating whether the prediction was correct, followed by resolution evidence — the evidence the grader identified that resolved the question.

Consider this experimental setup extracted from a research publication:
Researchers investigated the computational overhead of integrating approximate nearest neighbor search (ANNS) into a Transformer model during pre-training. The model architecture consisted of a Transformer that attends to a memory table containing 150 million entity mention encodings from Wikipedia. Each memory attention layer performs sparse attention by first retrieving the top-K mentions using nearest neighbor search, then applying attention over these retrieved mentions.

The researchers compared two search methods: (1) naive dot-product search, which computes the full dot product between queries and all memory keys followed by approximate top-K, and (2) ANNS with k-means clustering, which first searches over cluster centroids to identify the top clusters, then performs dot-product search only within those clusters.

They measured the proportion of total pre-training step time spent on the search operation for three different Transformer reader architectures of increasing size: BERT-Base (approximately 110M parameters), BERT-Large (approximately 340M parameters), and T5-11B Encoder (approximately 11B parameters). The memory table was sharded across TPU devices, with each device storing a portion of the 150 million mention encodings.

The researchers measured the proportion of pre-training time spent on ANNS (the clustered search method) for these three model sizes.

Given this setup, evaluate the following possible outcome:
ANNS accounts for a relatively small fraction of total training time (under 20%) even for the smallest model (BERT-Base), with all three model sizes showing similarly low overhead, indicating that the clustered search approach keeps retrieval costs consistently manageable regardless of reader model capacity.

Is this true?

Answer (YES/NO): NO